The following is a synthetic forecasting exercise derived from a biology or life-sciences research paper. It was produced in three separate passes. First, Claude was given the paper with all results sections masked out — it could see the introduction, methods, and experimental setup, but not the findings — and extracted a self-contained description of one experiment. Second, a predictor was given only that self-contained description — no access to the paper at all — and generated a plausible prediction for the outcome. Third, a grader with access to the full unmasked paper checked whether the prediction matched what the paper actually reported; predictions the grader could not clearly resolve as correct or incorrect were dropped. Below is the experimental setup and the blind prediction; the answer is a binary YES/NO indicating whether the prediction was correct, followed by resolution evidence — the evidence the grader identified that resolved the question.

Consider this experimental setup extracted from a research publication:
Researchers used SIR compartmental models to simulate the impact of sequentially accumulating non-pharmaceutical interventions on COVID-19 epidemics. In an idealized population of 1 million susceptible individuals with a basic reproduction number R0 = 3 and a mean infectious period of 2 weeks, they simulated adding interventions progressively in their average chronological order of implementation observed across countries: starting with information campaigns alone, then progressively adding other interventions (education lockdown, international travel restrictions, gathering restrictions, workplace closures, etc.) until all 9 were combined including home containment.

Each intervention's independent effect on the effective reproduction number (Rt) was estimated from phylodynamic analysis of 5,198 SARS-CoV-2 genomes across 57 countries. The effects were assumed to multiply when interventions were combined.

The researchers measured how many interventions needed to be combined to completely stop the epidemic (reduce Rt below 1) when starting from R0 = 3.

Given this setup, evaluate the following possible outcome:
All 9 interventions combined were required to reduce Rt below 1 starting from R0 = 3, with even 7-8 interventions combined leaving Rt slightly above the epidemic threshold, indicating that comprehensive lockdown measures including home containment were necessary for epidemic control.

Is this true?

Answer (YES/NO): YES